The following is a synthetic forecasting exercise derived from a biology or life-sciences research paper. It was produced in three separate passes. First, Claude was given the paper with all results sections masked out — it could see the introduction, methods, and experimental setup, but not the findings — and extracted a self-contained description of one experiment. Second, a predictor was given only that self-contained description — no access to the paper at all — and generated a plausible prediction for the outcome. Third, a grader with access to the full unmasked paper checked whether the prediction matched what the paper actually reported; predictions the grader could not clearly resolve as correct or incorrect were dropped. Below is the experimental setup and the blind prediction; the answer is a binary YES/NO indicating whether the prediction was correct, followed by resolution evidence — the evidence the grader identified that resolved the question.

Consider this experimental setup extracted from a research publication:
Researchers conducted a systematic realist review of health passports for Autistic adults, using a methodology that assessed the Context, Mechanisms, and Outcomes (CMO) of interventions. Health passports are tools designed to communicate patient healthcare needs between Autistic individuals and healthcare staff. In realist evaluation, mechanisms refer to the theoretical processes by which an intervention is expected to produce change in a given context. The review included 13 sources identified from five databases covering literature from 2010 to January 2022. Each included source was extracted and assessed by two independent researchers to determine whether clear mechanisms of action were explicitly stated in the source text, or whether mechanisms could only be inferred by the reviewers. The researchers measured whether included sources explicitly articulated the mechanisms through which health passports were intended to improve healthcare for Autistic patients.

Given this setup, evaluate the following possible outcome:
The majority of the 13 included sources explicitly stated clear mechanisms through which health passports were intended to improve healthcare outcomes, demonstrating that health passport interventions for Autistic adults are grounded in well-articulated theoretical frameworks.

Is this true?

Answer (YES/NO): NO